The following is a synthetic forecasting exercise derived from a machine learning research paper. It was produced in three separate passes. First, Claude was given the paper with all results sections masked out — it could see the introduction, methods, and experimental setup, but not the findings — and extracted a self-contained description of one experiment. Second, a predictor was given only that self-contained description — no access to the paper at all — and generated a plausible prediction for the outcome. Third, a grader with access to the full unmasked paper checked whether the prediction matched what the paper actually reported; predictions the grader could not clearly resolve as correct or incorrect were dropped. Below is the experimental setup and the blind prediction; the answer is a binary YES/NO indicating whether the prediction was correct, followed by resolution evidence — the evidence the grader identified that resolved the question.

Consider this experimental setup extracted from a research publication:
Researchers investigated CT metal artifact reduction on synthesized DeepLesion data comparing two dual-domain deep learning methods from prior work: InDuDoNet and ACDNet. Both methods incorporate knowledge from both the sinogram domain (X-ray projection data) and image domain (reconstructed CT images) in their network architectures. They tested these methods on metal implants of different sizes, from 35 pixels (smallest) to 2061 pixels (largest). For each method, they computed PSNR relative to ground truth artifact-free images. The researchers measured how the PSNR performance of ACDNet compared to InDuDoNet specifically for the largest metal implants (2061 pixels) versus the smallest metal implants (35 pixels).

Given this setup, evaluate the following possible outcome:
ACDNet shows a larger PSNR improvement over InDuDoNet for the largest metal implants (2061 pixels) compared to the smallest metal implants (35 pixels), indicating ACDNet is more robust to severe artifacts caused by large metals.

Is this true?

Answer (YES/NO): NO